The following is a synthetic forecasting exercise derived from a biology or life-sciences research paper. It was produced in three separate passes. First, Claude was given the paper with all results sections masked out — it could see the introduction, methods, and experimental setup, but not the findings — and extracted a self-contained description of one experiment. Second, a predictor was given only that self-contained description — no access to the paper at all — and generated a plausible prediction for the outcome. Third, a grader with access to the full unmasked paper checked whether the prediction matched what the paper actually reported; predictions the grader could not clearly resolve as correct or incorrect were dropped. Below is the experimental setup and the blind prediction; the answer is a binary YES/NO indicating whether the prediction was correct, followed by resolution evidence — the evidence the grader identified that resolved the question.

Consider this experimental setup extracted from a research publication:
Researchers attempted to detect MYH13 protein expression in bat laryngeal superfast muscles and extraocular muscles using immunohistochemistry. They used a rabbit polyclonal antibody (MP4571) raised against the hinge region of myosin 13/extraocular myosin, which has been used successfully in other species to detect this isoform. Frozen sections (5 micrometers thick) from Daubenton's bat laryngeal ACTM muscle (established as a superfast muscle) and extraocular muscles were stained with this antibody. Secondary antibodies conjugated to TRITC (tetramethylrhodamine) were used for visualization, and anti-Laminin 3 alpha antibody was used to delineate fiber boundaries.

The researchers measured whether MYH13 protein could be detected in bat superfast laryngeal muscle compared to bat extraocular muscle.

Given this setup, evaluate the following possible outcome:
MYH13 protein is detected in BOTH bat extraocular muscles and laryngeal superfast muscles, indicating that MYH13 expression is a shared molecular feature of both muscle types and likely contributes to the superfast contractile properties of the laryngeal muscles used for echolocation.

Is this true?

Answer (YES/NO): NO